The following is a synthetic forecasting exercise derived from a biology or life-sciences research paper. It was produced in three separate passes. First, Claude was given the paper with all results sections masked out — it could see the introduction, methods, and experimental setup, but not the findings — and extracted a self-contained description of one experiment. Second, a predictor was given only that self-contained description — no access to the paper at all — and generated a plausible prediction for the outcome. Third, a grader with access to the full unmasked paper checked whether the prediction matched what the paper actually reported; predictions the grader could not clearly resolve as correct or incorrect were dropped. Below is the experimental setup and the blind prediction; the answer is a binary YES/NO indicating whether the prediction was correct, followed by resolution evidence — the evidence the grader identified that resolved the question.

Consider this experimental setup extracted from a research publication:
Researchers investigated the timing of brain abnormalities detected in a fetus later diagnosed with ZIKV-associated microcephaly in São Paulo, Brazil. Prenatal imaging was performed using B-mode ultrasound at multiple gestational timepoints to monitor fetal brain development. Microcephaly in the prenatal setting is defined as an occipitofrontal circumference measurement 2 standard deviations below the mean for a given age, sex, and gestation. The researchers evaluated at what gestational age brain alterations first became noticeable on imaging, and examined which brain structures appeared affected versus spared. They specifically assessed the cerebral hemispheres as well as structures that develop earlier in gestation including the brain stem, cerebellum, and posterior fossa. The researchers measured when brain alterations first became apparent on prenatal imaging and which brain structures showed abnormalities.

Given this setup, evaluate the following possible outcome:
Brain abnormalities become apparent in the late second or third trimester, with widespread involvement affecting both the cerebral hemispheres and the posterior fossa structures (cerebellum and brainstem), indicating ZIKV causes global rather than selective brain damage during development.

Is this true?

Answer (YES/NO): NO